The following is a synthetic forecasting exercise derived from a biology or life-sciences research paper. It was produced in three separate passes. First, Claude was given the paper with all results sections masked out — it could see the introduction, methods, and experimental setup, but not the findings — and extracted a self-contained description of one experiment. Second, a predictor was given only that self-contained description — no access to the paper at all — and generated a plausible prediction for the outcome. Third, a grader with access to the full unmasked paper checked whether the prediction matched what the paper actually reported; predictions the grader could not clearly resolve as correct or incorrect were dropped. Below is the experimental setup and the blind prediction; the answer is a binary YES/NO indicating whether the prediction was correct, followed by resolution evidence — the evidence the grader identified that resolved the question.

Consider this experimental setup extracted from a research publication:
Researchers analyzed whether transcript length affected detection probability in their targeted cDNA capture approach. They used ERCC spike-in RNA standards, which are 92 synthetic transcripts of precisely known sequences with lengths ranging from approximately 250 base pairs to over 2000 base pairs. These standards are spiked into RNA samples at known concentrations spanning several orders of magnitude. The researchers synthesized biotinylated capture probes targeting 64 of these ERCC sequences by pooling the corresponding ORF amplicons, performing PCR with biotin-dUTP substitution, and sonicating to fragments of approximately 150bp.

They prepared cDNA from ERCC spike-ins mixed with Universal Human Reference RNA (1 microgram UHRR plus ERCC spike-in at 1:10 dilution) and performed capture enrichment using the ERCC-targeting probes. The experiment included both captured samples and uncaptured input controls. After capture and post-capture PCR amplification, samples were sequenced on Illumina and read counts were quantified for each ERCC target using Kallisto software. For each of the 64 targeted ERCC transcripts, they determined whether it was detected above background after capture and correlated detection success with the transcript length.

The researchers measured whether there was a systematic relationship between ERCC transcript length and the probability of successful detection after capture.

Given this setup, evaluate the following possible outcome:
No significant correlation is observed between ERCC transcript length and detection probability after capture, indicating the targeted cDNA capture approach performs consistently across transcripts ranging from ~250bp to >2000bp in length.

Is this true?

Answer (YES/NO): YES